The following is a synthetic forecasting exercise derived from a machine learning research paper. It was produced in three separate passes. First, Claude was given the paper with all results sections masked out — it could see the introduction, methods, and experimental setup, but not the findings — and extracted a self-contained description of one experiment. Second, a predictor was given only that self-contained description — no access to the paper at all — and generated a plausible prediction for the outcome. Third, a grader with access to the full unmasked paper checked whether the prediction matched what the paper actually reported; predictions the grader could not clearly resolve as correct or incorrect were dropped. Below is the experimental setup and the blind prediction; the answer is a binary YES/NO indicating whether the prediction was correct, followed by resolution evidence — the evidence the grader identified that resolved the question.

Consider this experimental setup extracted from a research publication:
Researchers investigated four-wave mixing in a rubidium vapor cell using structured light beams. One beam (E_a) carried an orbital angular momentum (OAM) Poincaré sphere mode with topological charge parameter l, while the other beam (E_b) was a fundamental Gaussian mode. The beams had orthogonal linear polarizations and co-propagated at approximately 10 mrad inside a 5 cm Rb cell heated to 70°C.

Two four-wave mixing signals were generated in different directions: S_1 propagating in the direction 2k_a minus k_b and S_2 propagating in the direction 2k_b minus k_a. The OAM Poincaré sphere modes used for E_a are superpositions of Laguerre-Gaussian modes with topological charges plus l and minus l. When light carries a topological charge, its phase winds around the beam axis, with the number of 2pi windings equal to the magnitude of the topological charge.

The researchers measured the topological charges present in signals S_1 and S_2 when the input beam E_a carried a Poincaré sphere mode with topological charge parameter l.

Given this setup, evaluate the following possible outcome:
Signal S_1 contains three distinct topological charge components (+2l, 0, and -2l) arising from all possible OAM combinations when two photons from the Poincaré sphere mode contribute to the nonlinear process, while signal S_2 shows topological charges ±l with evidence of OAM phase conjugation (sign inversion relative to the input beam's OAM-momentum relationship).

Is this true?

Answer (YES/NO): YES